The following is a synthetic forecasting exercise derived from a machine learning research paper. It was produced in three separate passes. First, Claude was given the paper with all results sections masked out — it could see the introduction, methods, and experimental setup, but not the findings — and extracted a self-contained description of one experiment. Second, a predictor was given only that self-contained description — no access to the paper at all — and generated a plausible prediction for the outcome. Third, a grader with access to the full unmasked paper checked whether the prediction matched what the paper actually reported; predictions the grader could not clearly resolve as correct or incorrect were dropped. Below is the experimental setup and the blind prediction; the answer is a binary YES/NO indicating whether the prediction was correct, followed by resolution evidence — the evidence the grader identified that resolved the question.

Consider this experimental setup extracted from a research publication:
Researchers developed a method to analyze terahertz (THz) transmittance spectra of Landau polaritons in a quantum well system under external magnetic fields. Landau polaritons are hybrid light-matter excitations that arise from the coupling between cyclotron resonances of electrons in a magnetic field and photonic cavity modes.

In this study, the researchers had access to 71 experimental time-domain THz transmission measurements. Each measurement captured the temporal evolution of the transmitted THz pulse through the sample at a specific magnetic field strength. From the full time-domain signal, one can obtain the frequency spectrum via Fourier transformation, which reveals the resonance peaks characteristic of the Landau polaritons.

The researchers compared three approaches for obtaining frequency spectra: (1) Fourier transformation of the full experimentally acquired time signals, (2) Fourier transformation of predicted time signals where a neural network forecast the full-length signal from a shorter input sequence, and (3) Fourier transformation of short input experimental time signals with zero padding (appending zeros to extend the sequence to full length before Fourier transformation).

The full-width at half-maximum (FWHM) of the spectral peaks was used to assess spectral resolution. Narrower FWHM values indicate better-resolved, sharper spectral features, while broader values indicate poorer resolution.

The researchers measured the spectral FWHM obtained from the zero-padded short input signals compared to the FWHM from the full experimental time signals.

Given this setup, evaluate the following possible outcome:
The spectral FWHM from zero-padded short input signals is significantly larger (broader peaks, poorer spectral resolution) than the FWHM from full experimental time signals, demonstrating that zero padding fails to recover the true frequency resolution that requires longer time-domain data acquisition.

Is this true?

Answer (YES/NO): NO